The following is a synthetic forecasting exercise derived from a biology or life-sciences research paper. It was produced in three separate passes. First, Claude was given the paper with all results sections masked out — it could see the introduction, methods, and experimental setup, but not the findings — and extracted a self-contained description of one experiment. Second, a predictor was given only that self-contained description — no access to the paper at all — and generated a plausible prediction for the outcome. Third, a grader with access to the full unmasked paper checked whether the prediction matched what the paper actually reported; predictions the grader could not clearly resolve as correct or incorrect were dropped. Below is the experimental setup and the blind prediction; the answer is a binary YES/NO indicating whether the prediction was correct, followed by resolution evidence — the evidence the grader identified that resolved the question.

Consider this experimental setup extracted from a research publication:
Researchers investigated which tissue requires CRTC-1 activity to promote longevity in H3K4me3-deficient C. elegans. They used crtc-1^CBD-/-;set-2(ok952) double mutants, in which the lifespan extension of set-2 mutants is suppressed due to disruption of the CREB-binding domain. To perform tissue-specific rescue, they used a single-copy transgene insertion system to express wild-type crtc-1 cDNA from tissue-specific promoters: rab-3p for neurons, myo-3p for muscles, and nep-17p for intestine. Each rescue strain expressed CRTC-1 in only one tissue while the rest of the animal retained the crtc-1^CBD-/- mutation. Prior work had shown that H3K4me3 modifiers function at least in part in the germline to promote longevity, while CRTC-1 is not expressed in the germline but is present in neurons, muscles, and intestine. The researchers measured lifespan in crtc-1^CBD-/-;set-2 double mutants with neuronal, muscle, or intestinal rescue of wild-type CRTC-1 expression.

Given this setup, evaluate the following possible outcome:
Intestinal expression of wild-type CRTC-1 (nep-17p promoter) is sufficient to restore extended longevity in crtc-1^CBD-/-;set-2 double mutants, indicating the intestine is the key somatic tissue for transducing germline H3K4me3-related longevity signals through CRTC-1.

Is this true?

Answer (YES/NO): NO